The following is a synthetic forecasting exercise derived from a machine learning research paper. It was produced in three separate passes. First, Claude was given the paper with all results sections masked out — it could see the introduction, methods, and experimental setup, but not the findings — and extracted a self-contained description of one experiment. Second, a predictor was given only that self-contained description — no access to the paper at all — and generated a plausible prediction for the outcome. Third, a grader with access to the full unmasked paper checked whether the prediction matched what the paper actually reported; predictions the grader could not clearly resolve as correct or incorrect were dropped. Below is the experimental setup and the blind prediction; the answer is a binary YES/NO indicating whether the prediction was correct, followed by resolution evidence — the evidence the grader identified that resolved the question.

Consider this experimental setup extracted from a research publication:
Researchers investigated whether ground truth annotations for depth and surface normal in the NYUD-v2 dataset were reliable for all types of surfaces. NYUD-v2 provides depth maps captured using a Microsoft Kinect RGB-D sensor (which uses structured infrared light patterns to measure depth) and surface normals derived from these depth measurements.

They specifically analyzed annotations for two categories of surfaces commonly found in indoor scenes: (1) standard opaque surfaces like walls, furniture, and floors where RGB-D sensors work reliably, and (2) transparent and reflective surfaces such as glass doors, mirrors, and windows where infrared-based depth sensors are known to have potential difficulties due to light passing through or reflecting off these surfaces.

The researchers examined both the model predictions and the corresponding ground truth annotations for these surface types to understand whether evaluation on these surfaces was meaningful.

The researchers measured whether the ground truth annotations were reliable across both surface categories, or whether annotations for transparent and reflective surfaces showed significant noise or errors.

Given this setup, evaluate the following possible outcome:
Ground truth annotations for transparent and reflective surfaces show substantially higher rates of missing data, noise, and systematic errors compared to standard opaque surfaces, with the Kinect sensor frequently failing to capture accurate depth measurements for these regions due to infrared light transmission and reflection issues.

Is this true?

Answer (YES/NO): NO